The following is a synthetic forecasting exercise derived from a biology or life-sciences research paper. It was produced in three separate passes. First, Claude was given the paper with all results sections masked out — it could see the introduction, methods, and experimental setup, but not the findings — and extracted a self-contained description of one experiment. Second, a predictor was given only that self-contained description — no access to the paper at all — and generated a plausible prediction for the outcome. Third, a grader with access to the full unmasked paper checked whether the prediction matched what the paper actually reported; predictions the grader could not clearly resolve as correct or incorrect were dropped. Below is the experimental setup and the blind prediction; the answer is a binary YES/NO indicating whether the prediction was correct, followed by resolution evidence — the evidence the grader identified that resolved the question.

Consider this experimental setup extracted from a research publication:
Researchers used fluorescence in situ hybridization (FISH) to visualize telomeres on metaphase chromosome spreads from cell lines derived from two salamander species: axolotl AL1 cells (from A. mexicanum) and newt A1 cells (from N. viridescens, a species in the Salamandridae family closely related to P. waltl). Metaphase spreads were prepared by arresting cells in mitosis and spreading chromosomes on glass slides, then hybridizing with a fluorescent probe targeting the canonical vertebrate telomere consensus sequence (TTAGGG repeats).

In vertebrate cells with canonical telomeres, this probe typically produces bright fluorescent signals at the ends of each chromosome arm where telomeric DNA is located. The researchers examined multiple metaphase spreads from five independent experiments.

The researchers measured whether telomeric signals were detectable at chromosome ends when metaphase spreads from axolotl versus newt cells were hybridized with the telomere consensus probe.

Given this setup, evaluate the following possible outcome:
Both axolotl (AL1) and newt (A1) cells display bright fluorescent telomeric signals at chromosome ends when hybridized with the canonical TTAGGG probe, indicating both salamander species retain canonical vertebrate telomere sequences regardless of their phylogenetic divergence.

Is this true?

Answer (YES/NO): NO